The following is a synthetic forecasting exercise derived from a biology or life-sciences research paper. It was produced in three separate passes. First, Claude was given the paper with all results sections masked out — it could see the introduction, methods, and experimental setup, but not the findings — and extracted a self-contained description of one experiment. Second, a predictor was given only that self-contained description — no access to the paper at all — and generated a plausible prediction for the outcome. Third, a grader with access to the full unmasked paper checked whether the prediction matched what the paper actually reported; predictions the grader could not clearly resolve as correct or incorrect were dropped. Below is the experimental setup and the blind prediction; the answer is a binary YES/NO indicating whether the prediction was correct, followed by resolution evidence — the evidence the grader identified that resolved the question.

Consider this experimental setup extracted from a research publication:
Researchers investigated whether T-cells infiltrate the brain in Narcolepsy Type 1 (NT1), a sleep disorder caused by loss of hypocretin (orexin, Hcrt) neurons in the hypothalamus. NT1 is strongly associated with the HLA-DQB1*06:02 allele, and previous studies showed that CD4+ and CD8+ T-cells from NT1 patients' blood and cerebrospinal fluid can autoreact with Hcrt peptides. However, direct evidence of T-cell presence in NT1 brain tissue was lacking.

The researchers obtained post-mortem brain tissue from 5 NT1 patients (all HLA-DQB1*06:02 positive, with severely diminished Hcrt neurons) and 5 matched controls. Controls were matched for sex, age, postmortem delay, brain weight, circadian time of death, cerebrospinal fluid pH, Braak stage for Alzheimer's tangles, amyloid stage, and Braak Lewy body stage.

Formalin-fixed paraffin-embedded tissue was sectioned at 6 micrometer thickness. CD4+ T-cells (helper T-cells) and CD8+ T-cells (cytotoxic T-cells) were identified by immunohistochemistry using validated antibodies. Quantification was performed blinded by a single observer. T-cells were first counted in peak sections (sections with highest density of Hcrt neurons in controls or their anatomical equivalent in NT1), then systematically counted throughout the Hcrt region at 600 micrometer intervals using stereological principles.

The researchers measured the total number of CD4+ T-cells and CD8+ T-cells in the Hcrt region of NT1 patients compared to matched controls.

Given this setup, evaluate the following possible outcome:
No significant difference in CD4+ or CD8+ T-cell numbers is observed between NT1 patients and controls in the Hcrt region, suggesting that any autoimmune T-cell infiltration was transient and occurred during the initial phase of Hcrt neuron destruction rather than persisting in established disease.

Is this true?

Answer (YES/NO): NO